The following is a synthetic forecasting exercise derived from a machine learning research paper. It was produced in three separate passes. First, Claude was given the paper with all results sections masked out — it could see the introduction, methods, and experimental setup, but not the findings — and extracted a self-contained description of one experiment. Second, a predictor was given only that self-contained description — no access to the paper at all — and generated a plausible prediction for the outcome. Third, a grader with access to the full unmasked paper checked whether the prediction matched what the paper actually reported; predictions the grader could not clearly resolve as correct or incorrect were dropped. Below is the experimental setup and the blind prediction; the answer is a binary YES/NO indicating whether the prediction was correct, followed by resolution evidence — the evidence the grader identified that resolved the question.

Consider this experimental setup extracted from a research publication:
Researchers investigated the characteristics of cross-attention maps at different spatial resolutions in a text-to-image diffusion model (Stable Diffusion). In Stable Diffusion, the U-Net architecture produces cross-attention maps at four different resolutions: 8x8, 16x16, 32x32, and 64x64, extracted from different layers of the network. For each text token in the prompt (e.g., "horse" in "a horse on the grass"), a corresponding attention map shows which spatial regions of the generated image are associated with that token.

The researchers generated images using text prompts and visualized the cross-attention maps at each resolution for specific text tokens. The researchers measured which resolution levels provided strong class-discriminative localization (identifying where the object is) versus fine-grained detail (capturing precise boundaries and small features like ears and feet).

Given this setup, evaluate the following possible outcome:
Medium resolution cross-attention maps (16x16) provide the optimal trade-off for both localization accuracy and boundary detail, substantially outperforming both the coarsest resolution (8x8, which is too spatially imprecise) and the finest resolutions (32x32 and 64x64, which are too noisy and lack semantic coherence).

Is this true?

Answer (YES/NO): NO